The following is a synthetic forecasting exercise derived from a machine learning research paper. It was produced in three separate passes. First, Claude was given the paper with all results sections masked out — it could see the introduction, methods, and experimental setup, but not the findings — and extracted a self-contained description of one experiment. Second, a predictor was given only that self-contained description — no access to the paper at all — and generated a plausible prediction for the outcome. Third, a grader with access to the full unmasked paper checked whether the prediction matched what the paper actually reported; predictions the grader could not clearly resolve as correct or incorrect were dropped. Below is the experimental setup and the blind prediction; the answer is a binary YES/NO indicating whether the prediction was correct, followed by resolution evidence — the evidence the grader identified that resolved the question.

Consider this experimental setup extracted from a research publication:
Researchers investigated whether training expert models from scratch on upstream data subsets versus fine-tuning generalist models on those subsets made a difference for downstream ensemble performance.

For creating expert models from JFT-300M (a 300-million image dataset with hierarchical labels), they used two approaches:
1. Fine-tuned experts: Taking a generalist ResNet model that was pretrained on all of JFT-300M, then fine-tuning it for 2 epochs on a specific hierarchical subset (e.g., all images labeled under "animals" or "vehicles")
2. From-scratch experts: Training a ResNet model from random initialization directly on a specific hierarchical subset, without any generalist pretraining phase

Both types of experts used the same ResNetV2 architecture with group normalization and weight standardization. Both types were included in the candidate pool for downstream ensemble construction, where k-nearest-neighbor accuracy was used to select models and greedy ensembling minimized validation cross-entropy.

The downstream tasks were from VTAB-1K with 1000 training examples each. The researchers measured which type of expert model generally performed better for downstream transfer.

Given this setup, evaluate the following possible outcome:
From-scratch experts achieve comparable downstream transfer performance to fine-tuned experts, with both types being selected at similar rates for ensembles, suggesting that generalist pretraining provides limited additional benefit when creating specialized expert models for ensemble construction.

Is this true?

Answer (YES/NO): NO